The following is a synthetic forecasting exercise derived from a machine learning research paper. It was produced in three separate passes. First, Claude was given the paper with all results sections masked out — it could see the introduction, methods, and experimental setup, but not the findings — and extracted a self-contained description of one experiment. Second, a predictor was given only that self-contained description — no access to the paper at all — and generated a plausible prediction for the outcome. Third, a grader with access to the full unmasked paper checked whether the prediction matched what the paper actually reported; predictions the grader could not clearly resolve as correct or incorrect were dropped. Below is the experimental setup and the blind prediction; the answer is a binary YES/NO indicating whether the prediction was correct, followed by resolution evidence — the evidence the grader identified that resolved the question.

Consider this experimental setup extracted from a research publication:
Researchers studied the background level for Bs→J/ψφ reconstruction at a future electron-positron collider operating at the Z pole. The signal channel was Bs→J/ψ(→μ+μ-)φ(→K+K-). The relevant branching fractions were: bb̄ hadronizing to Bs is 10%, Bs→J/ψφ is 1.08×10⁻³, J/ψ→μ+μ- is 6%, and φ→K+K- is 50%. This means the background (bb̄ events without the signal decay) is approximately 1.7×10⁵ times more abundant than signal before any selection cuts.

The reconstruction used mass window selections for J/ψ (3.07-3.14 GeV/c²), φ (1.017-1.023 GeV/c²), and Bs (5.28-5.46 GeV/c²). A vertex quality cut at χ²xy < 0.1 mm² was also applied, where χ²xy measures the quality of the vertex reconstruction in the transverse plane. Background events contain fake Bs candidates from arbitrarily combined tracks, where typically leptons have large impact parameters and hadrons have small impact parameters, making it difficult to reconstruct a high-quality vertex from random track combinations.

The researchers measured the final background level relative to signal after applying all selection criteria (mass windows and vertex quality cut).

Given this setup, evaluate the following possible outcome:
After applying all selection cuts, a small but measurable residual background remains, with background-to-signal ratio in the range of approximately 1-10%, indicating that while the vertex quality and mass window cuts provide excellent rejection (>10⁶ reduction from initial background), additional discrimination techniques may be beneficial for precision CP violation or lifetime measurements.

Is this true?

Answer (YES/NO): YES